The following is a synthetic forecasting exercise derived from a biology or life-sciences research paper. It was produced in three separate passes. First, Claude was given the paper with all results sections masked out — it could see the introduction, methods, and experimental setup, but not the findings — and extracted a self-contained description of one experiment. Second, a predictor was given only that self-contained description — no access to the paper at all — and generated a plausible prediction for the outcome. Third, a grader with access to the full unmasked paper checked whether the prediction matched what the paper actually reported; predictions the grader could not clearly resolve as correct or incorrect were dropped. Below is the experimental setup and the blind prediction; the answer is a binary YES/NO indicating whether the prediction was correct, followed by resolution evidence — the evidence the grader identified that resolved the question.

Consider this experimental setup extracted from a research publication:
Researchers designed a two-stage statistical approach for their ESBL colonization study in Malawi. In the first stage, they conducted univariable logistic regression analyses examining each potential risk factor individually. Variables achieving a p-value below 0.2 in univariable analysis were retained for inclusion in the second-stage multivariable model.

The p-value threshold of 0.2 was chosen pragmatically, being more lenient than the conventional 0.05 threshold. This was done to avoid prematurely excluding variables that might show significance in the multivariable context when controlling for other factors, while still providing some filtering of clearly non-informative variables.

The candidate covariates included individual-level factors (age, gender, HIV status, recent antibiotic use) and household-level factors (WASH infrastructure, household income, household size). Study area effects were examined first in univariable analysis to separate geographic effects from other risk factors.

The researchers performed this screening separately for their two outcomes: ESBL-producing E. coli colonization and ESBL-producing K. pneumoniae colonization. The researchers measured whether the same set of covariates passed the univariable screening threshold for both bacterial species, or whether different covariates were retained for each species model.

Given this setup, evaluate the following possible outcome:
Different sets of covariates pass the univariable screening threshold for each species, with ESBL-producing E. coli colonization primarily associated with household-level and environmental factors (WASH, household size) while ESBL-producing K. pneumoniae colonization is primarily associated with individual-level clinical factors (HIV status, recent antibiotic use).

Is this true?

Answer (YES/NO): NO